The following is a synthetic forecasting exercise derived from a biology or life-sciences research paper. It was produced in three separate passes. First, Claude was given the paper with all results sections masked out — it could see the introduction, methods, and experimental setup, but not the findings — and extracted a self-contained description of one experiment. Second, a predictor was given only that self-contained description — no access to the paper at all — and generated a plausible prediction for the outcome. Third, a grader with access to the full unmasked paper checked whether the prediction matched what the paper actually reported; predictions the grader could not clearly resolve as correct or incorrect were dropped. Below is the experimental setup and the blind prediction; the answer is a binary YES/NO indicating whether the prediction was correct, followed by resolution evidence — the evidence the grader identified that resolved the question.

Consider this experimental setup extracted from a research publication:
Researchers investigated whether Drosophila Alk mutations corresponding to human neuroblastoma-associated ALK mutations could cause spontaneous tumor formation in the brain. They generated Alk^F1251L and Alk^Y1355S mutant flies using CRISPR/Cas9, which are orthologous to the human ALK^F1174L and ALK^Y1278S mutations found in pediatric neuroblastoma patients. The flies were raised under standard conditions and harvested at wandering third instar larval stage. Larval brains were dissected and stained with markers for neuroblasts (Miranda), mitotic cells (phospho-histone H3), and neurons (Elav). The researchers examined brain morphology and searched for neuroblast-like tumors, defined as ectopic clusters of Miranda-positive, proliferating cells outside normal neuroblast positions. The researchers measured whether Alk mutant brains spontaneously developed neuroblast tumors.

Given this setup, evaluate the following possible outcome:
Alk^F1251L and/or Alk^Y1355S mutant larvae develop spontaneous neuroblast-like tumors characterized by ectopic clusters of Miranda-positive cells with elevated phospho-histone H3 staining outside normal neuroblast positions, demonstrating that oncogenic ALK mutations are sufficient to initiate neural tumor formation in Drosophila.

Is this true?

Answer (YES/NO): NO